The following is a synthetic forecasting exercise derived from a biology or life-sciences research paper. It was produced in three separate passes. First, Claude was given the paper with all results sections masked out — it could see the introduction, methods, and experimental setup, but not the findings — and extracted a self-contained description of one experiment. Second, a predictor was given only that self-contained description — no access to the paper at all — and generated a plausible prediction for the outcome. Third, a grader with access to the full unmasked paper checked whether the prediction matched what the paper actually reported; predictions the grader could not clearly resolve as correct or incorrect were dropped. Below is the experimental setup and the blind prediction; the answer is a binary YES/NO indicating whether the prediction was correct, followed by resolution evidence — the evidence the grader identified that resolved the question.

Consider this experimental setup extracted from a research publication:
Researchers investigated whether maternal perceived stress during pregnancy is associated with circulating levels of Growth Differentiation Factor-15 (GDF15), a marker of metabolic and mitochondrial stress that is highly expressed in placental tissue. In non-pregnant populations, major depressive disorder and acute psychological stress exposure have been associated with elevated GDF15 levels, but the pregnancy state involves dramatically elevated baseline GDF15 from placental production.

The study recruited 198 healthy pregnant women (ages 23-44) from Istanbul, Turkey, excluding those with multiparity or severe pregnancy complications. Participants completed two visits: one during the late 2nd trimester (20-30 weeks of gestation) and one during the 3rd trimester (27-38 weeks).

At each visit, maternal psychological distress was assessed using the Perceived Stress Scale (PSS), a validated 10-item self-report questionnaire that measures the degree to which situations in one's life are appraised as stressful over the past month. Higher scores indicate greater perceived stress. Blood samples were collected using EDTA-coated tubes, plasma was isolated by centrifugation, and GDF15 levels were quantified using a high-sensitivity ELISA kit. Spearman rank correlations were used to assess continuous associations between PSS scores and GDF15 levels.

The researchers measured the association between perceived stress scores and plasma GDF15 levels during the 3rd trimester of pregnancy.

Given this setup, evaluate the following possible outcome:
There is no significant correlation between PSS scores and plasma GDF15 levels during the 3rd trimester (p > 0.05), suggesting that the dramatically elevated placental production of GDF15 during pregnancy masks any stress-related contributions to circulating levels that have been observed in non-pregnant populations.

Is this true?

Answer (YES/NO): YES